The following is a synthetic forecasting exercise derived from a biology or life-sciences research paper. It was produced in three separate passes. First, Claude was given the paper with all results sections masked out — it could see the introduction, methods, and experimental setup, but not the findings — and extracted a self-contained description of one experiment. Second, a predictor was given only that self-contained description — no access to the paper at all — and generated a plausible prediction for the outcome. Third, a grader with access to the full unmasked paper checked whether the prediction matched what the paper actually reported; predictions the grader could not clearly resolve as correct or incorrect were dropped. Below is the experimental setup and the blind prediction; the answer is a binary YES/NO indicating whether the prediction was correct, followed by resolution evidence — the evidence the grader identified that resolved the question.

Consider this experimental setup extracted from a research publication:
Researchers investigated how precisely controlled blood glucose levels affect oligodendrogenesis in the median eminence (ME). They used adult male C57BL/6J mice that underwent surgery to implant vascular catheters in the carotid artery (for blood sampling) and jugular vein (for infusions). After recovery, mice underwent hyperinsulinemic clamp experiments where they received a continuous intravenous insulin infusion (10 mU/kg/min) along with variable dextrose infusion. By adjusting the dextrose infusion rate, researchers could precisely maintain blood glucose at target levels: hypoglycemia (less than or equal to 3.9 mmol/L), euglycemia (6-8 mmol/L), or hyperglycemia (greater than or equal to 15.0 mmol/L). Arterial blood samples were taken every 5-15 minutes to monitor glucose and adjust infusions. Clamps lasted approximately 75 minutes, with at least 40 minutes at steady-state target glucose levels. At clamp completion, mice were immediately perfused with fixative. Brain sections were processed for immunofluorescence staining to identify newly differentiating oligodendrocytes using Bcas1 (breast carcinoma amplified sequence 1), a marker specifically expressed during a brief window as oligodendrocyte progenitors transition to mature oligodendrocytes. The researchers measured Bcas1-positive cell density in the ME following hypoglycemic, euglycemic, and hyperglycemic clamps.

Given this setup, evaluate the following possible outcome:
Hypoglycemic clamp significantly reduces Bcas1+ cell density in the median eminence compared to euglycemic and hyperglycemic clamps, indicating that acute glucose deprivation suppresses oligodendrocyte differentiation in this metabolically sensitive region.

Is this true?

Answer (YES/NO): NO